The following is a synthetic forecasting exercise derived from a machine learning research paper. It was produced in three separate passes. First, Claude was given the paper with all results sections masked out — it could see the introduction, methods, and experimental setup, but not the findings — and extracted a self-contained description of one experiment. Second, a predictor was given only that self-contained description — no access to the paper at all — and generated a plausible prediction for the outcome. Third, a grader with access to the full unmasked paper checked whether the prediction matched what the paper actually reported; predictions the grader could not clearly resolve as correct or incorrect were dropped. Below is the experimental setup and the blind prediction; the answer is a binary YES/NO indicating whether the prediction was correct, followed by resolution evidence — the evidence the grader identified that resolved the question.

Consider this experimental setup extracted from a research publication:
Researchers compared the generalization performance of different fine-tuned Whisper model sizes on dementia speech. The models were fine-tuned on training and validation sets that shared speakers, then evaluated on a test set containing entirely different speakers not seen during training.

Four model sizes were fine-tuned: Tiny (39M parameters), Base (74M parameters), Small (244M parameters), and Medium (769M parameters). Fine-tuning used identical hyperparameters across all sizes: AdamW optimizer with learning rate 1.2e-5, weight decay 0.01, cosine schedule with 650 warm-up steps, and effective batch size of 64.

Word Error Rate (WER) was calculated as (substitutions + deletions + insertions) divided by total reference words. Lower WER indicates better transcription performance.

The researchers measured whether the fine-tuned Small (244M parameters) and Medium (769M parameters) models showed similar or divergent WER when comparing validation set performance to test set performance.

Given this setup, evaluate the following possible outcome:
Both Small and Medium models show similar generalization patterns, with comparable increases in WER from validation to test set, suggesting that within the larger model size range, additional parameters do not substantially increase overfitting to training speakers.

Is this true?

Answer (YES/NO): NO